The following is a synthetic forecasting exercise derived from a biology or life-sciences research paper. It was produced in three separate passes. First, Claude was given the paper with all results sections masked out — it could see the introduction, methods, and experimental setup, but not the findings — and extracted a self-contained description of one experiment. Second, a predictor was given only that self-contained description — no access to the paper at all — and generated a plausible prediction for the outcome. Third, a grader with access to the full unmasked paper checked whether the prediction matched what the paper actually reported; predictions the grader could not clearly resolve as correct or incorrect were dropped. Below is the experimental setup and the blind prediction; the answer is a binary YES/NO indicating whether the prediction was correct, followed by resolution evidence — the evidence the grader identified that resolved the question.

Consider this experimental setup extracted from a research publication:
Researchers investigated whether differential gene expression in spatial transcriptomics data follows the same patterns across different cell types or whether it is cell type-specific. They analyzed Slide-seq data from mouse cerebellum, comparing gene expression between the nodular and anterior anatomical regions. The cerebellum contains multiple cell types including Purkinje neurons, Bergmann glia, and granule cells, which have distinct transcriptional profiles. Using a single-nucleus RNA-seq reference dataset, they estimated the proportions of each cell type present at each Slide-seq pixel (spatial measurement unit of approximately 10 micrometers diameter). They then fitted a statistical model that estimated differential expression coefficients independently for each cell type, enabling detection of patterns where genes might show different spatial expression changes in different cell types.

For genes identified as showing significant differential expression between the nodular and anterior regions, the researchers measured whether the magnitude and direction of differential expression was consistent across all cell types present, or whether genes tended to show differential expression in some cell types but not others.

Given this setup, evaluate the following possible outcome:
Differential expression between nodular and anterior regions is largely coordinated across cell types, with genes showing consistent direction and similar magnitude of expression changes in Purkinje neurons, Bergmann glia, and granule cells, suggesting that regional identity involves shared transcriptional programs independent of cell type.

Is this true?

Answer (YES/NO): NO